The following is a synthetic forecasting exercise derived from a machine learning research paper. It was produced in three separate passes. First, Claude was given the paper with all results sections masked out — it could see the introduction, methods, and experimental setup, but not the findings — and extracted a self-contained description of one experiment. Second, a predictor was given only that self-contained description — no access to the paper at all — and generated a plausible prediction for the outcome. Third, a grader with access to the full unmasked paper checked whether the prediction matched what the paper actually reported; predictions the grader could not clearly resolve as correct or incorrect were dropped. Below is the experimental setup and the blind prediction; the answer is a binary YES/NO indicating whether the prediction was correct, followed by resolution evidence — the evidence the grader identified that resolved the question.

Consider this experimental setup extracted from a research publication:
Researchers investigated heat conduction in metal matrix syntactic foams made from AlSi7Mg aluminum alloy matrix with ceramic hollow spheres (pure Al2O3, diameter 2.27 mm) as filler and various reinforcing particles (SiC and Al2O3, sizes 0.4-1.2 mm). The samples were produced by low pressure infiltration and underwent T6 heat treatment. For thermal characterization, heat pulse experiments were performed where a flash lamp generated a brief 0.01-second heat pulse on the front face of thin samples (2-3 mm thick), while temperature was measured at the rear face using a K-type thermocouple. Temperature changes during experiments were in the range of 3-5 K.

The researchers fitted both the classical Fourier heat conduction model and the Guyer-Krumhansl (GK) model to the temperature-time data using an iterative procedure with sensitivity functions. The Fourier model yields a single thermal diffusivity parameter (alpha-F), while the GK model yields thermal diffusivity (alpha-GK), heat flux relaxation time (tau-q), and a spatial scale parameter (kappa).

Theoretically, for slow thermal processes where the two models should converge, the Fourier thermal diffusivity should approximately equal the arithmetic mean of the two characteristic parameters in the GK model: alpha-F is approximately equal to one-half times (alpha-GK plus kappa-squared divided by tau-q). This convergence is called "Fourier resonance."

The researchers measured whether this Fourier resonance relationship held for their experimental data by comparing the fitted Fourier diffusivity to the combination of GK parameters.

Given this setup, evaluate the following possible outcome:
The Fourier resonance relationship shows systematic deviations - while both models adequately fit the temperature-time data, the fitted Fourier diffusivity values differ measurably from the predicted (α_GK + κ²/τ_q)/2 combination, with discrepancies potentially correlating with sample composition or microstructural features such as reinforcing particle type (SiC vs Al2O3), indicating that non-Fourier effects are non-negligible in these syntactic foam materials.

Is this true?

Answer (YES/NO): YES